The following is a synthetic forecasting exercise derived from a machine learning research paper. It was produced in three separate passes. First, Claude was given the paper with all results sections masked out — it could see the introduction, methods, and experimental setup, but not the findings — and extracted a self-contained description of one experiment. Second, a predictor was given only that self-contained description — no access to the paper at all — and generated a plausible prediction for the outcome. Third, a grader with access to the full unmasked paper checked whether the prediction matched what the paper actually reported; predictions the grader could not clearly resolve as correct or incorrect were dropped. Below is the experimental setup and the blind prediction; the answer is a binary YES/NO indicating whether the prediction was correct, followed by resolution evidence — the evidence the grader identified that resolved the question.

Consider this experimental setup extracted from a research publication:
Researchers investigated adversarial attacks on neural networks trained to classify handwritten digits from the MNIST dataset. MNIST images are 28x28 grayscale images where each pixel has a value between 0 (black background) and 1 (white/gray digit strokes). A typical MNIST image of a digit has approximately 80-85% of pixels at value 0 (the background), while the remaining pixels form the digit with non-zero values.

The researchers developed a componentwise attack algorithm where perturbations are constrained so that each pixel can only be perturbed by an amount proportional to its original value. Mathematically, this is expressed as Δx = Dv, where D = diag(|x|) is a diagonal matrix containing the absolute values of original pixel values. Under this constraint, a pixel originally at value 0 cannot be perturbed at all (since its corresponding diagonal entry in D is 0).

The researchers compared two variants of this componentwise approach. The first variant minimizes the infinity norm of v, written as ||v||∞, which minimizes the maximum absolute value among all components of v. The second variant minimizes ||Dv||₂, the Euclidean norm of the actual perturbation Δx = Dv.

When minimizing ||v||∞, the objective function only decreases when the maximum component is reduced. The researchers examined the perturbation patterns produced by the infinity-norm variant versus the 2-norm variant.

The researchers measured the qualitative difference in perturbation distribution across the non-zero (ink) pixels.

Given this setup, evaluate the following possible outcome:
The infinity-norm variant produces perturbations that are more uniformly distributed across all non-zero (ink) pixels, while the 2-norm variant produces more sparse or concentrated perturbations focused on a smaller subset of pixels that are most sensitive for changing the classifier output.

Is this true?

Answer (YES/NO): NO